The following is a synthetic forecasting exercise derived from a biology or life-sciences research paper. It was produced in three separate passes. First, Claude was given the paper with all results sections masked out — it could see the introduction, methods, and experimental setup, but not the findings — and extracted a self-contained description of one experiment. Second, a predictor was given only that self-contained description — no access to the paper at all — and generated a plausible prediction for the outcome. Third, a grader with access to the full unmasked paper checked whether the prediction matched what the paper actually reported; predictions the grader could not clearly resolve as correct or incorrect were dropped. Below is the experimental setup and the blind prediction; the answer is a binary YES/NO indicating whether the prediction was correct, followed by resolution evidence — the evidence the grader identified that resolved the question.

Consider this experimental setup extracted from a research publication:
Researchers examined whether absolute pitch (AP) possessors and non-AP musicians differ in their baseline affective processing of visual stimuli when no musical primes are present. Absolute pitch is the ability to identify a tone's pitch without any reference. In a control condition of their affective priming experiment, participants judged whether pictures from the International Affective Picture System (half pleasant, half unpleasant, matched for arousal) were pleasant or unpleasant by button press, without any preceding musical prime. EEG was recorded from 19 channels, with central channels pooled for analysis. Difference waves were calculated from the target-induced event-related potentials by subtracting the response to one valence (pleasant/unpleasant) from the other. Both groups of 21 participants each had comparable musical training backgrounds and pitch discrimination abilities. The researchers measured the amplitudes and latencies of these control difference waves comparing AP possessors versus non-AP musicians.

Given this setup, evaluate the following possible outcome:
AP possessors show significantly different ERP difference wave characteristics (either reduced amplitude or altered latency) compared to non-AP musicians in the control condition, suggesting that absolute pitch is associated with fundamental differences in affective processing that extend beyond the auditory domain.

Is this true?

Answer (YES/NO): NO